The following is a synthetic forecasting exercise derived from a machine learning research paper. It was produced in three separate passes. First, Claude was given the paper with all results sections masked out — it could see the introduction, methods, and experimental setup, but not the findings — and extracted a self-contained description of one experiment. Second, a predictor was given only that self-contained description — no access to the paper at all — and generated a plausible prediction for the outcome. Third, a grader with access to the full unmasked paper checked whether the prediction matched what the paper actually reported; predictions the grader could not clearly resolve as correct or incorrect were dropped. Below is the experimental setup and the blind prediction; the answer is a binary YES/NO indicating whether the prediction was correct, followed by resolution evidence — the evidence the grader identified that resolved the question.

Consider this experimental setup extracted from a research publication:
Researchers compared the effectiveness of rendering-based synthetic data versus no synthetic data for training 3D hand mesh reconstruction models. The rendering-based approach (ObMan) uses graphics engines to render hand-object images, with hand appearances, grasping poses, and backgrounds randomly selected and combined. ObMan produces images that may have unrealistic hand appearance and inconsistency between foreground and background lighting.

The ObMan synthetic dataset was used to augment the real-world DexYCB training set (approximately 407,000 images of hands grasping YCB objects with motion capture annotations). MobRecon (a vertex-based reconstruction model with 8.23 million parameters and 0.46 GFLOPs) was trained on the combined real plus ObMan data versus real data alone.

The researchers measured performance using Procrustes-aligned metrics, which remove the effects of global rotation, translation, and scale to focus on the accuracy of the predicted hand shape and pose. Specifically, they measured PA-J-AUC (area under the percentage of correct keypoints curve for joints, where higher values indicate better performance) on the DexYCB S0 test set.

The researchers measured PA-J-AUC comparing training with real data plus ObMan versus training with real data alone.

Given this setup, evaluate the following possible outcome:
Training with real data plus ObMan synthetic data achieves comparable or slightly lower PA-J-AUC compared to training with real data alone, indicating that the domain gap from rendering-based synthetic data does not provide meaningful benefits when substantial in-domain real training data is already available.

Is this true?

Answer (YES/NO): NO